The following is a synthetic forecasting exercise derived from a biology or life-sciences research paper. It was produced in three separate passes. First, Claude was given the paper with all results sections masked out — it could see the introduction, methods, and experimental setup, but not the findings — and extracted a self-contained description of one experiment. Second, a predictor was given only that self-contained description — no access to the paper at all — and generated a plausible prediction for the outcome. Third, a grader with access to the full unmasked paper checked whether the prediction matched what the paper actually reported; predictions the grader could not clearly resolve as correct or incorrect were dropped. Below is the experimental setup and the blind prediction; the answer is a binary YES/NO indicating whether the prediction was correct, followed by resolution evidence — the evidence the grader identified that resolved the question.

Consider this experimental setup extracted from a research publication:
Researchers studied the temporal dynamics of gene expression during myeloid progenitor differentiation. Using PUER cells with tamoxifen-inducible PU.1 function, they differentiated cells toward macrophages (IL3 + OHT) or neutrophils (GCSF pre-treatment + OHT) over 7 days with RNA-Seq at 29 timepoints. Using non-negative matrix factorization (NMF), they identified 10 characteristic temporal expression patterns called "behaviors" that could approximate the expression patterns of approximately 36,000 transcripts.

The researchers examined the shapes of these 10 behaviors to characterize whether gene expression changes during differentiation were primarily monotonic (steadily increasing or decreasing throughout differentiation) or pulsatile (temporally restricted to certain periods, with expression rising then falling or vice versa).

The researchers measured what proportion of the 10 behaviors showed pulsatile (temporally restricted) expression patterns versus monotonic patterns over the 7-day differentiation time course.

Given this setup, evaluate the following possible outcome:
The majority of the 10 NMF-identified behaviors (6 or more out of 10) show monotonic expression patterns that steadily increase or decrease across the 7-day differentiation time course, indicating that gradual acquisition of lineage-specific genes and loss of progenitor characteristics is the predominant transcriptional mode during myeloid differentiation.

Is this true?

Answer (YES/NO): NO